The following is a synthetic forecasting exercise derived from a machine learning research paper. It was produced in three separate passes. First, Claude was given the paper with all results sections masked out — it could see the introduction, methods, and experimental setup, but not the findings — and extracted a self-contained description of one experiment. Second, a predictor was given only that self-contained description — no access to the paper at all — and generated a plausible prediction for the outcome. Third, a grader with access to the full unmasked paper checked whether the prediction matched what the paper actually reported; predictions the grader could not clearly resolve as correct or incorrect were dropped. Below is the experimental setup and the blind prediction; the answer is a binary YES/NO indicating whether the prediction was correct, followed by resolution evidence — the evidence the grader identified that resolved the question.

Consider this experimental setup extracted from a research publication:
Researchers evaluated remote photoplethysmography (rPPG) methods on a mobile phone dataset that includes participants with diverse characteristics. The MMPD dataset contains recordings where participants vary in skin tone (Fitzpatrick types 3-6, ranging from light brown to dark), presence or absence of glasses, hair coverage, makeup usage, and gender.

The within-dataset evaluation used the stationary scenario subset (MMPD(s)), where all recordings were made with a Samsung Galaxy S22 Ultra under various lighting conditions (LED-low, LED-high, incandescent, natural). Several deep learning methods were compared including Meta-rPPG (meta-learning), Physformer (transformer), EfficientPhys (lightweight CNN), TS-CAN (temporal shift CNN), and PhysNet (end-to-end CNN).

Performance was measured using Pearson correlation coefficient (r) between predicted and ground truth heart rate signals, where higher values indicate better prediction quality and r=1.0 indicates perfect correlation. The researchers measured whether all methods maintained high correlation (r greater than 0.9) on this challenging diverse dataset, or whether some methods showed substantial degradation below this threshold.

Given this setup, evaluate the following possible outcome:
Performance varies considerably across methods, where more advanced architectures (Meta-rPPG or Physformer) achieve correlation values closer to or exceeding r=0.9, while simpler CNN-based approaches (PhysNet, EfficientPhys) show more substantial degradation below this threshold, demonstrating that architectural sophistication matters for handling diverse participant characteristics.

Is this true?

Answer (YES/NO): NO